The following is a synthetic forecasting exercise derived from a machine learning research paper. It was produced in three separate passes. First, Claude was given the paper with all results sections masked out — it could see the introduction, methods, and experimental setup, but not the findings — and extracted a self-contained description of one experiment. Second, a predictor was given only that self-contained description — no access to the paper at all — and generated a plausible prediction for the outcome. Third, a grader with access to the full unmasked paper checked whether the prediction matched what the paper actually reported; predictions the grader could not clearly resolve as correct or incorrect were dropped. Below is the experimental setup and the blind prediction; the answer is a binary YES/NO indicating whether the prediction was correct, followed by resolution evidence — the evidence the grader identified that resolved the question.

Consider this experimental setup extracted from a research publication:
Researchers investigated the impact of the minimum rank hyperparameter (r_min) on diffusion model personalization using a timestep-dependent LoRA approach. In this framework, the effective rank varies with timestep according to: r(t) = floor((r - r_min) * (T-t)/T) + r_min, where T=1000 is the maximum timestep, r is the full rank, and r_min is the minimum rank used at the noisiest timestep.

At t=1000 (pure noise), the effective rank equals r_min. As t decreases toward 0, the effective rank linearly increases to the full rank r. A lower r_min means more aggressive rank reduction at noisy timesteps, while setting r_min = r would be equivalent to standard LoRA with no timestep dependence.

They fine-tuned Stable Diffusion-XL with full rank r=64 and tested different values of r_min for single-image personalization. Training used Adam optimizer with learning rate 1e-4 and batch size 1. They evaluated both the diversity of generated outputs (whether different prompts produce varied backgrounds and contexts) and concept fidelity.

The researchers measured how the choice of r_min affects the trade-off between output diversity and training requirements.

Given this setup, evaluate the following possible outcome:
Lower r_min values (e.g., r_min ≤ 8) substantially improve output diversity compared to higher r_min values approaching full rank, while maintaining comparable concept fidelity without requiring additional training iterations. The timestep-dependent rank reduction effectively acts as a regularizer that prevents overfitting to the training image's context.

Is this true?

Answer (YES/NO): NO